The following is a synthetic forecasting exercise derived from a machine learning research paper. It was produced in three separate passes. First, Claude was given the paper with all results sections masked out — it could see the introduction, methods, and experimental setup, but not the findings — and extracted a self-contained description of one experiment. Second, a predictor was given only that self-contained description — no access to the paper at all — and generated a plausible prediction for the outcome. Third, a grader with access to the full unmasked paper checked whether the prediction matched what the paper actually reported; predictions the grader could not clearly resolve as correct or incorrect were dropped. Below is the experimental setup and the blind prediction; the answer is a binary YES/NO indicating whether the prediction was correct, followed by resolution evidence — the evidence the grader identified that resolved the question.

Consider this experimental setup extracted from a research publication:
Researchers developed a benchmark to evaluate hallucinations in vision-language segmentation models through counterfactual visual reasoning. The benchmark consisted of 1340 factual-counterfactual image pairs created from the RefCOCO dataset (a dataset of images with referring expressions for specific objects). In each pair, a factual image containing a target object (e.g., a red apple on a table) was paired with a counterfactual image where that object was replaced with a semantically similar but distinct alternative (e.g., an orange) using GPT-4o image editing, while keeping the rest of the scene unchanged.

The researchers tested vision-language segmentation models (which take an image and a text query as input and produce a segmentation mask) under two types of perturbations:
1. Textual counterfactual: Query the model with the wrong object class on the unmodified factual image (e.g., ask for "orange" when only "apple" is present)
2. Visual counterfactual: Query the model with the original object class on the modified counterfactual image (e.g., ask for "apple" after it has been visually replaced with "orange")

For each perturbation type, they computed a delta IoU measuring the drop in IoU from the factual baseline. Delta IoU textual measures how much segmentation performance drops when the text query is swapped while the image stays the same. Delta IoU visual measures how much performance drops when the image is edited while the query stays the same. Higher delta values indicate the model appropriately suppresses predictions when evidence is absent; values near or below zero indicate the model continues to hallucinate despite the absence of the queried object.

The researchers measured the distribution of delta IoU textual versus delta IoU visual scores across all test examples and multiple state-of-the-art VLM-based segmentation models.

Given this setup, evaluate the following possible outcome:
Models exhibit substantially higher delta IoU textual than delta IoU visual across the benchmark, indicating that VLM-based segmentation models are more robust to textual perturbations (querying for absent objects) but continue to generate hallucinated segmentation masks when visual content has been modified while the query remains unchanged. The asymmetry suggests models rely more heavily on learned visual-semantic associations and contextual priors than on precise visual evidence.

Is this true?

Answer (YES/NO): YES